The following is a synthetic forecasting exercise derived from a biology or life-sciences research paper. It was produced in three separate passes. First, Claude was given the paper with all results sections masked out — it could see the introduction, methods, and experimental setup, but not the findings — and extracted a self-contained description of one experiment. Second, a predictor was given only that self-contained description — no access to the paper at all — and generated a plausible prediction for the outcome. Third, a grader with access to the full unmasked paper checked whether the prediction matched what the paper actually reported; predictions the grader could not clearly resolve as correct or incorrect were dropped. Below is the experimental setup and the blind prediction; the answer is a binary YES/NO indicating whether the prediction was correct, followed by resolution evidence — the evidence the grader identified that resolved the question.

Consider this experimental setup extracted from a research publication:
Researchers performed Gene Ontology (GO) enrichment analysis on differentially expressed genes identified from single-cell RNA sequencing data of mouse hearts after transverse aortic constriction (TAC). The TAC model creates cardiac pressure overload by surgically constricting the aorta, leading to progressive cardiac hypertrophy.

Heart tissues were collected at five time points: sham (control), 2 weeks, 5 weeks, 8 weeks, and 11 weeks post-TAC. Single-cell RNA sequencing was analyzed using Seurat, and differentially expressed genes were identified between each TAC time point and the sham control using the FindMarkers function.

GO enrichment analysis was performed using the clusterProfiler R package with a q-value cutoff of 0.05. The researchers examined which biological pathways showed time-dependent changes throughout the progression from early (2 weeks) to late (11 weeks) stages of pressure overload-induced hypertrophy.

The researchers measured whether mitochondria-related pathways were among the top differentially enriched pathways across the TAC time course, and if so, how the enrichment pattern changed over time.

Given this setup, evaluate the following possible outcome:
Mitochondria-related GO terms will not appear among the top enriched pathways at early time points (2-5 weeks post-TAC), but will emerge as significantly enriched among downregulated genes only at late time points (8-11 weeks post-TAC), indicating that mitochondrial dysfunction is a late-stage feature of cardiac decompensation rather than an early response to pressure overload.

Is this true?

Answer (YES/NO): NO